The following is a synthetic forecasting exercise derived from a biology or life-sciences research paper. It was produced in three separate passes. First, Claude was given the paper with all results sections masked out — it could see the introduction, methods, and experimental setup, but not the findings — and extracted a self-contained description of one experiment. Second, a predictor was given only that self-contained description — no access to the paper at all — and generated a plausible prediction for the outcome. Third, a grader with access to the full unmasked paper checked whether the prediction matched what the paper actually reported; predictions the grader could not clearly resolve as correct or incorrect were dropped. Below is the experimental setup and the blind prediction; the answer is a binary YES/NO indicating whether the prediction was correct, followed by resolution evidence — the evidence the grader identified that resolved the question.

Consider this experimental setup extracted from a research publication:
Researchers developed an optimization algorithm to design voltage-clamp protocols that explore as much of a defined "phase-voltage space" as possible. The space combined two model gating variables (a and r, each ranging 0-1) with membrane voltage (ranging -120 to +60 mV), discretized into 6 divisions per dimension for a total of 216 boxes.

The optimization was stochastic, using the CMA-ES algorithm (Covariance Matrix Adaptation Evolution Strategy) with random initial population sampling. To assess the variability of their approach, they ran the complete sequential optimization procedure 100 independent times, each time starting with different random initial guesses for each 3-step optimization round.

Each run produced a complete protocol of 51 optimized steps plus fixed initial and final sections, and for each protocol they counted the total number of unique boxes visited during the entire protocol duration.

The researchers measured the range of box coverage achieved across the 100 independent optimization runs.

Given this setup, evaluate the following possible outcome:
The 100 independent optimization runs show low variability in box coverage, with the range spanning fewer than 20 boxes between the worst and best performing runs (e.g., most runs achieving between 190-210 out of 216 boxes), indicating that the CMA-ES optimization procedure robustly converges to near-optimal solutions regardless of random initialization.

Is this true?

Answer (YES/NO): NO